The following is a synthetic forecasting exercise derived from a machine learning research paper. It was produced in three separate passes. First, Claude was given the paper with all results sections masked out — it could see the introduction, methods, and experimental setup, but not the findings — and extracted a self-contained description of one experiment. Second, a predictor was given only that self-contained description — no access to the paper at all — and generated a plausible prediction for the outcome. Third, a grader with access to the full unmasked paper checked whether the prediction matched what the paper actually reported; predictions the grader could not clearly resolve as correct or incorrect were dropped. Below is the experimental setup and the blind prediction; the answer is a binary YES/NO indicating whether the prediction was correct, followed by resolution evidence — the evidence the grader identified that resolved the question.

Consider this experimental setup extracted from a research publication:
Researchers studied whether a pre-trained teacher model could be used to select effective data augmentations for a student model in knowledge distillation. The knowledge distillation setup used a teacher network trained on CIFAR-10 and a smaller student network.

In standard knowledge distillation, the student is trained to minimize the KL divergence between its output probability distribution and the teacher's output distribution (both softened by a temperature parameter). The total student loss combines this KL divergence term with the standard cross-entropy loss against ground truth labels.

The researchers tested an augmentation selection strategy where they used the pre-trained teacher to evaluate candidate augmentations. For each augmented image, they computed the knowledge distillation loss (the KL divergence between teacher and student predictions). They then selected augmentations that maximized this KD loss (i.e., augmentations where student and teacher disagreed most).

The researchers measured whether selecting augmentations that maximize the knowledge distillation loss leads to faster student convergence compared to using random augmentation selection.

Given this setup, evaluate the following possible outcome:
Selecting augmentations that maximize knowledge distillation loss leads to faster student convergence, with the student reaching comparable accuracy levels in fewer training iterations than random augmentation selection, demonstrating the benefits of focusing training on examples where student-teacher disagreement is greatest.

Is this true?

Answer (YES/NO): NO